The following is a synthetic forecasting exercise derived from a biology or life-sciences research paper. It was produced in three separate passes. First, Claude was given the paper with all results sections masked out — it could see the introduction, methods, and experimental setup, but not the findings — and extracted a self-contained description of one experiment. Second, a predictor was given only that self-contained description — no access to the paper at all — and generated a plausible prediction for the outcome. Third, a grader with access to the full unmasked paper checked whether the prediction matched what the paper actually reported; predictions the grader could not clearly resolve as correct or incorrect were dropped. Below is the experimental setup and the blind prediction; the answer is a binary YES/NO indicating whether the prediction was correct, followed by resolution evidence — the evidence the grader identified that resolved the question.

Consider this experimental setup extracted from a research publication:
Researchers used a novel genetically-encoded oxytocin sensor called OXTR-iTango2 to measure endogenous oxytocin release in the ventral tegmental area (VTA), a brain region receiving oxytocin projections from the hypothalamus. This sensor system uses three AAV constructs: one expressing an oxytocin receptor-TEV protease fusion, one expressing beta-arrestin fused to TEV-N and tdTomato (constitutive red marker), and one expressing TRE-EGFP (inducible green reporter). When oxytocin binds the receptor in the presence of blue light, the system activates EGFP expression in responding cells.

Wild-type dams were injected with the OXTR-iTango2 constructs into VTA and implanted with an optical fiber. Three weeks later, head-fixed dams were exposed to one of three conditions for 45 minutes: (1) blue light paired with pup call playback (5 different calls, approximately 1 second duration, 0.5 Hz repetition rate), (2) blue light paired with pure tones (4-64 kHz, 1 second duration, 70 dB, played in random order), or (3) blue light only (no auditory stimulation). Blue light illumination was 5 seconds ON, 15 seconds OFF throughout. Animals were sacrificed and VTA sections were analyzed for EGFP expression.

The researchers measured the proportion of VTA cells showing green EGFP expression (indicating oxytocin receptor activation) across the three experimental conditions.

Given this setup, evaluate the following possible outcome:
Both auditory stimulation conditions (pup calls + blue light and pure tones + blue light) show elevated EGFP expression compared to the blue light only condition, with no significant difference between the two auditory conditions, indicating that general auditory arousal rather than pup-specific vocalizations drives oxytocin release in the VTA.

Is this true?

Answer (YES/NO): NO